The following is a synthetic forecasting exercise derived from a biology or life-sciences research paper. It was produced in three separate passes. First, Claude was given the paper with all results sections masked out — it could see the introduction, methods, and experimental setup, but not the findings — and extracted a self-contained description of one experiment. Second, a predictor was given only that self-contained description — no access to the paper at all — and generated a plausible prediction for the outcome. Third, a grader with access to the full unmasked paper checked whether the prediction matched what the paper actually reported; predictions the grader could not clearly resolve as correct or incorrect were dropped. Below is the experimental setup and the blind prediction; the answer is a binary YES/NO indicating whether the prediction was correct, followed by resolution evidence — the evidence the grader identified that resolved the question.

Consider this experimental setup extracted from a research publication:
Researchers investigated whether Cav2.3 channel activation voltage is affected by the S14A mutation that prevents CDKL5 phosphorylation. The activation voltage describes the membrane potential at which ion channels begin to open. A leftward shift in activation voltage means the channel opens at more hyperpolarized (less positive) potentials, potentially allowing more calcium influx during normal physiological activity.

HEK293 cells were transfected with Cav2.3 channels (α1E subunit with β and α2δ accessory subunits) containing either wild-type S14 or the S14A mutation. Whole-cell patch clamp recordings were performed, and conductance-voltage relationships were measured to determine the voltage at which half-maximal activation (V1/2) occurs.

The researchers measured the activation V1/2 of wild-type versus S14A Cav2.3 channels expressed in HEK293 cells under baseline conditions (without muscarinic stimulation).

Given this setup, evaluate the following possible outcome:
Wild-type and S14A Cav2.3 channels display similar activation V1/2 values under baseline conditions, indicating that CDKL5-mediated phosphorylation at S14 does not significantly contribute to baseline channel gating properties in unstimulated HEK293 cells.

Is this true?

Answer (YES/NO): YES